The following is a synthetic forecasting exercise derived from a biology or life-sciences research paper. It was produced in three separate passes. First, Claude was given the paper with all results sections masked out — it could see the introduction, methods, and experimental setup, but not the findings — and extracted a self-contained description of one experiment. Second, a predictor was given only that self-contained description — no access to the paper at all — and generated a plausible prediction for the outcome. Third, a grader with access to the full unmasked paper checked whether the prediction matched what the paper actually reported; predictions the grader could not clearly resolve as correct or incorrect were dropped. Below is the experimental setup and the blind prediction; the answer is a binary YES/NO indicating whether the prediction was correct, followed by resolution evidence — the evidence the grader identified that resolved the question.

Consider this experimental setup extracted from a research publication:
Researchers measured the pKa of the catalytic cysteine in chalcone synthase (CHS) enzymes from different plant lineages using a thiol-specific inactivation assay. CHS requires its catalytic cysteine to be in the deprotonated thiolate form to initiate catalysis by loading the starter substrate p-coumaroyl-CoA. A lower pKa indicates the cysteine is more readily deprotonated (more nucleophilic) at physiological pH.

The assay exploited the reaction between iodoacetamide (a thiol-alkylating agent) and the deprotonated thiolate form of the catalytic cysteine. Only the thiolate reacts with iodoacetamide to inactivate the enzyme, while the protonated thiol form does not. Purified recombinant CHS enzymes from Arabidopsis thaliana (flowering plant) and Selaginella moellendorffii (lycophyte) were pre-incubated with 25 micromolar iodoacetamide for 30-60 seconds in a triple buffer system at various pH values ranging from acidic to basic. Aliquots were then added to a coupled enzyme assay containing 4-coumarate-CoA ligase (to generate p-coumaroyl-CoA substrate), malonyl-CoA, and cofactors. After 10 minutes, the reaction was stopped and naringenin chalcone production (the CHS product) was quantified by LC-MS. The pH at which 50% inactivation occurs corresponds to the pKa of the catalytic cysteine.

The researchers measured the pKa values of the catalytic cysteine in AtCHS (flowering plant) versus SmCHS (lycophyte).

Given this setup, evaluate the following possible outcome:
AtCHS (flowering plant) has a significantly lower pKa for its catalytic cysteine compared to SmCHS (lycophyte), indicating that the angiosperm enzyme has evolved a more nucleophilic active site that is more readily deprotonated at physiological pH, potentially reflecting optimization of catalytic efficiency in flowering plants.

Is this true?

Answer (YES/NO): YES